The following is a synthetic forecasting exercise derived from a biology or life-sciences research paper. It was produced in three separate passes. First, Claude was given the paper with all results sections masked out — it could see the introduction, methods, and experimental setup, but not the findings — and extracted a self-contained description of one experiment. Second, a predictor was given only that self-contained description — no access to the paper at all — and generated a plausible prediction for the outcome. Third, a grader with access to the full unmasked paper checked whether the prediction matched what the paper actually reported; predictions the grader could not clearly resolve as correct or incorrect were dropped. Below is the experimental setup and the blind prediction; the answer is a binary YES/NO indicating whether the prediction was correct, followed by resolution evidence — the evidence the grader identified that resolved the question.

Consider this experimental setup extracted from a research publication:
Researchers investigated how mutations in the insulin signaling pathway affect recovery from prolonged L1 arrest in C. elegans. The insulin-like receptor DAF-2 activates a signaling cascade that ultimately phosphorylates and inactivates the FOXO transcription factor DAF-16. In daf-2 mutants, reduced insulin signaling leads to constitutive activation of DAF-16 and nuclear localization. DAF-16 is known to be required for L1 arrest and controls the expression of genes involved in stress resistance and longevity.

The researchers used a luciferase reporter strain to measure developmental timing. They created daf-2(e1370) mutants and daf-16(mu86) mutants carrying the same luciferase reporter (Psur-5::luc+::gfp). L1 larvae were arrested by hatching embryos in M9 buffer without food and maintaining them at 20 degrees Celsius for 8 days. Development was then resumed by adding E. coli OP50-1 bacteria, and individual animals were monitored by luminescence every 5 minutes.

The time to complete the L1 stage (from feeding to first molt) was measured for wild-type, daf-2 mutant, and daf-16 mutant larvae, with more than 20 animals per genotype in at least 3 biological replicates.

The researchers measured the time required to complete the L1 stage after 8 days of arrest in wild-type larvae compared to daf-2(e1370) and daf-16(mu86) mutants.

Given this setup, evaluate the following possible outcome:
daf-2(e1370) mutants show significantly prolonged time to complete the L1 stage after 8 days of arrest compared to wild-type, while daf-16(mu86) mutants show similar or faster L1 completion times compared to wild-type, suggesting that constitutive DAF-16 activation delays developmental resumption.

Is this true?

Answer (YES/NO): NO